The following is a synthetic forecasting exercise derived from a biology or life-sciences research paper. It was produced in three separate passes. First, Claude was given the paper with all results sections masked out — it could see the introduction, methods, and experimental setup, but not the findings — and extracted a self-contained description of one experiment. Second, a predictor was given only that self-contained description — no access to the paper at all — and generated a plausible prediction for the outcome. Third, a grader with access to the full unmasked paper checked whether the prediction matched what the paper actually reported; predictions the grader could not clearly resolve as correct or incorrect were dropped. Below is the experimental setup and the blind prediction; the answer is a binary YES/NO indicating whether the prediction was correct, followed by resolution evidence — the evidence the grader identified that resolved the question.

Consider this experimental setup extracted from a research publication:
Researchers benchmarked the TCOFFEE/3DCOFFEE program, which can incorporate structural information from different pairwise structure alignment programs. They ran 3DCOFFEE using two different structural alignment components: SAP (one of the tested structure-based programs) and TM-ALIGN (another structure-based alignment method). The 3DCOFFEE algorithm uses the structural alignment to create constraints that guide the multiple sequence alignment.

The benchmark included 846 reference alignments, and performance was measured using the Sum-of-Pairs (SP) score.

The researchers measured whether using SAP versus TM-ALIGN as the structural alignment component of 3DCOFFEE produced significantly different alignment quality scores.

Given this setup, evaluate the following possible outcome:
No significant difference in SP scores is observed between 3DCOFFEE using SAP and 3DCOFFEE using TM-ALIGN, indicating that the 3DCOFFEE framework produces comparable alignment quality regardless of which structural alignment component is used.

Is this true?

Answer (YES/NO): NO